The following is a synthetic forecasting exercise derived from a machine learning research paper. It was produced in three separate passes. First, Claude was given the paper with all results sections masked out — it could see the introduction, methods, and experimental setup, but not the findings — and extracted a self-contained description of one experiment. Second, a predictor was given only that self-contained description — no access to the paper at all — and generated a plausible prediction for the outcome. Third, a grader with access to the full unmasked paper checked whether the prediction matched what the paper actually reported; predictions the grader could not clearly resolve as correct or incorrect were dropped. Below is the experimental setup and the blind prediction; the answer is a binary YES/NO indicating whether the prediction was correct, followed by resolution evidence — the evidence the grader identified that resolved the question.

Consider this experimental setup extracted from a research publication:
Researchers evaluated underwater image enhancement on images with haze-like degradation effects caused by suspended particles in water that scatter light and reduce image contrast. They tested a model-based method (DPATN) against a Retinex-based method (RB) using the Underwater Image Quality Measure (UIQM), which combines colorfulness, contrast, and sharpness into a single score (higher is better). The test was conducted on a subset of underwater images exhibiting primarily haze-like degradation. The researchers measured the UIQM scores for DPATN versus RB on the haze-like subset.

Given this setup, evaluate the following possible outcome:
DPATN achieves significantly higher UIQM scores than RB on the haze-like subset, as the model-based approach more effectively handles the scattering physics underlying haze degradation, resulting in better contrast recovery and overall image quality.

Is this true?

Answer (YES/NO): NO